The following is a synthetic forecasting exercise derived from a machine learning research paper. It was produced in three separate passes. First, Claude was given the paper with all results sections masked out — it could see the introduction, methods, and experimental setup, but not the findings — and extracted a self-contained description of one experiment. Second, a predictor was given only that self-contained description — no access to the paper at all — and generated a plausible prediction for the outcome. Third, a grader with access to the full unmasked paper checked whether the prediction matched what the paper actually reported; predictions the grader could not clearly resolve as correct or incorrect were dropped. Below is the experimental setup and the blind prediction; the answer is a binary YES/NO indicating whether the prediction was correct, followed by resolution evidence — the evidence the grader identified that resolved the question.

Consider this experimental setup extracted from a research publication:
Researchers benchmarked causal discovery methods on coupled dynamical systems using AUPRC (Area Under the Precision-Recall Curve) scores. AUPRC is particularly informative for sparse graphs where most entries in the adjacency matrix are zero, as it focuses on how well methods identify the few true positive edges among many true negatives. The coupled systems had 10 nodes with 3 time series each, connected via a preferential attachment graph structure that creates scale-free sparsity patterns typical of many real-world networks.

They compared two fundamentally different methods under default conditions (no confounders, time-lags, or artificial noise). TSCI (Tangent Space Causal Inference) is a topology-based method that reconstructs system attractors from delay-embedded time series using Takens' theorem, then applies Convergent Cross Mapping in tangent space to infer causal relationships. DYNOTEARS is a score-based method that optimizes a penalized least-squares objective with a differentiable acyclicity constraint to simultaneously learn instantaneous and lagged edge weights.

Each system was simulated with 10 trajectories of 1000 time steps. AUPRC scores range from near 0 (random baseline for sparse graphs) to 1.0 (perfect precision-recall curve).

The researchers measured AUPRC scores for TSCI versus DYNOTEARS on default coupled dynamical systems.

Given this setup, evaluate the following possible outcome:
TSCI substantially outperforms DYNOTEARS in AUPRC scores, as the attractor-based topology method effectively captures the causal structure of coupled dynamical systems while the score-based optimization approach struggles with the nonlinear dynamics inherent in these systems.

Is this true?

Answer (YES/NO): NO